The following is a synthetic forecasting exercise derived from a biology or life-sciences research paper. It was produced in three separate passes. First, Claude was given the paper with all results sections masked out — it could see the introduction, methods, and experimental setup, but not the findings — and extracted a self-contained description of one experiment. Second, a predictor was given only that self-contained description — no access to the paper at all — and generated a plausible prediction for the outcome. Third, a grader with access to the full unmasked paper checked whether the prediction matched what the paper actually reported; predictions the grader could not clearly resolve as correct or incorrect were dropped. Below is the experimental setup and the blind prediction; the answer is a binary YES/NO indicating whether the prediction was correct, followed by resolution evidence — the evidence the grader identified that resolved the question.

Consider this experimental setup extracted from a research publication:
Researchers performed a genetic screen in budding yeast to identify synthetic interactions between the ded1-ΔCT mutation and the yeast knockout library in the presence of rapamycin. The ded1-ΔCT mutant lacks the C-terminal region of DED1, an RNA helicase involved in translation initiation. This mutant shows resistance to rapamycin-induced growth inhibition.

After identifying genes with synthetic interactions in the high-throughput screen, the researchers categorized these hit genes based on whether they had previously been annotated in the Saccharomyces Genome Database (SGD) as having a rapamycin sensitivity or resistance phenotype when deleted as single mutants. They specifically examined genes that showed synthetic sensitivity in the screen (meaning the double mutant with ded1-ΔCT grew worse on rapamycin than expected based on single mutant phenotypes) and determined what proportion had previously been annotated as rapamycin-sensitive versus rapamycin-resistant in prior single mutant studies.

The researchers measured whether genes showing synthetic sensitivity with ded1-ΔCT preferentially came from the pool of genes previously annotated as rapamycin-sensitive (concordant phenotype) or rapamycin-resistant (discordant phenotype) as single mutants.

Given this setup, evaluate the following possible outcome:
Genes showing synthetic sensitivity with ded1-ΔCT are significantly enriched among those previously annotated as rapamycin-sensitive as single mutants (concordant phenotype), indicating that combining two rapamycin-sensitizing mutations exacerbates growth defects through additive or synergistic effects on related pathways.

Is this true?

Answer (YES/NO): YES